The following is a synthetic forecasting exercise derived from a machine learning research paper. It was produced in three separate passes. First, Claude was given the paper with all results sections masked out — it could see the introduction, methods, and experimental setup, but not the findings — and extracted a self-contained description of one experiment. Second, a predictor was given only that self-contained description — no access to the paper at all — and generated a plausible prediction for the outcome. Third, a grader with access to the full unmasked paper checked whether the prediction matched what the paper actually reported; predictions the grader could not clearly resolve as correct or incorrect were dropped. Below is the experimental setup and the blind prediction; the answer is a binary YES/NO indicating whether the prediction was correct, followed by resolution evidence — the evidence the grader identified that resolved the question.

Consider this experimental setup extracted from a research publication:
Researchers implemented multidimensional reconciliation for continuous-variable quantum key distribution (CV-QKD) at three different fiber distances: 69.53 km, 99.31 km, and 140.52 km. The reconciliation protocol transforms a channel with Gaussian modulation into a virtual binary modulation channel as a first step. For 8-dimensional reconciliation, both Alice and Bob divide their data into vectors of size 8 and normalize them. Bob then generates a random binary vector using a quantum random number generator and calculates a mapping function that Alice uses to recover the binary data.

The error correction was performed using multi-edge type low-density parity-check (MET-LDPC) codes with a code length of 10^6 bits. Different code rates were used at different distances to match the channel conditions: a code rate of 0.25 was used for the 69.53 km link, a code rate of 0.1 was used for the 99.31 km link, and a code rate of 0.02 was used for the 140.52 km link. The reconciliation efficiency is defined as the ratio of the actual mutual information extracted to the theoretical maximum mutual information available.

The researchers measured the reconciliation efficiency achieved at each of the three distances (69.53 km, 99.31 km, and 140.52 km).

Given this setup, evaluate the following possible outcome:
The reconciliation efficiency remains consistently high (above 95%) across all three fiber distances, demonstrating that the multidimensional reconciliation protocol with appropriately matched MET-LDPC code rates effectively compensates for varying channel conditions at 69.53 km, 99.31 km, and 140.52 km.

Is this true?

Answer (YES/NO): YES